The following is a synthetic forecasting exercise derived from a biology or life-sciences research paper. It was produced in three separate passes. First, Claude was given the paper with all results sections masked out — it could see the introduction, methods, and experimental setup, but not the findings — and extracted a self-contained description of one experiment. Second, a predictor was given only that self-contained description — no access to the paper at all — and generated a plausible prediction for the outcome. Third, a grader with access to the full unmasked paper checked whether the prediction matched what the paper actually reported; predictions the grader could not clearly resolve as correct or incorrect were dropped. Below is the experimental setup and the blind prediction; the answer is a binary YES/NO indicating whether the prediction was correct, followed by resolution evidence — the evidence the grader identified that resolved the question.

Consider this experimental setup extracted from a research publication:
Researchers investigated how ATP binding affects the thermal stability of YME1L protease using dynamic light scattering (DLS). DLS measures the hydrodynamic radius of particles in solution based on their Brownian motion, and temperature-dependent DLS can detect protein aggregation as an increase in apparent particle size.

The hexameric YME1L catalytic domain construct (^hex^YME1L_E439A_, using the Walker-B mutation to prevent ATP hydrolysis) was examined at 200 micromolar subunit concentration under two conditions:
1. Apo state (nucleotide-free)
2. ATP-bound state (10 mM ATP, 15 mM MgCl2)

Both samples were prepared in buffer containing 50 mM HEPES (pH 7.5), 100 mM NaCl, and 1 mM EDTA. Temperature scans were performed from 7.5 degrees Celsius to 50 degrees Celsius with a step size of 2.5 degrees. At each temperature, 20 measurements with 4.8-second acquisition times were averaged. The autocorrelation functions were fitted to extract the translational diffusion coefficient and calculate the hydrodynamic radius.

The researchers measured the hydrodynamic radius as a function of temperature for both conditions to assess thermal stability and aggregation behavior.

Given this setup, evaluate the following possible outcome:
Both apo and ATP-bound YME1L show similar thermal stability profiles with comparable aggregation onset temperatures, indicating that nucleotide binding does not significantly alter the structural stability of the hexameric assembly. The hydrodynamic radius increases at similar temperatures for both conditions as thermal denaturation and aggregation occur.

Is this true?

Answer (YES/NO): NO